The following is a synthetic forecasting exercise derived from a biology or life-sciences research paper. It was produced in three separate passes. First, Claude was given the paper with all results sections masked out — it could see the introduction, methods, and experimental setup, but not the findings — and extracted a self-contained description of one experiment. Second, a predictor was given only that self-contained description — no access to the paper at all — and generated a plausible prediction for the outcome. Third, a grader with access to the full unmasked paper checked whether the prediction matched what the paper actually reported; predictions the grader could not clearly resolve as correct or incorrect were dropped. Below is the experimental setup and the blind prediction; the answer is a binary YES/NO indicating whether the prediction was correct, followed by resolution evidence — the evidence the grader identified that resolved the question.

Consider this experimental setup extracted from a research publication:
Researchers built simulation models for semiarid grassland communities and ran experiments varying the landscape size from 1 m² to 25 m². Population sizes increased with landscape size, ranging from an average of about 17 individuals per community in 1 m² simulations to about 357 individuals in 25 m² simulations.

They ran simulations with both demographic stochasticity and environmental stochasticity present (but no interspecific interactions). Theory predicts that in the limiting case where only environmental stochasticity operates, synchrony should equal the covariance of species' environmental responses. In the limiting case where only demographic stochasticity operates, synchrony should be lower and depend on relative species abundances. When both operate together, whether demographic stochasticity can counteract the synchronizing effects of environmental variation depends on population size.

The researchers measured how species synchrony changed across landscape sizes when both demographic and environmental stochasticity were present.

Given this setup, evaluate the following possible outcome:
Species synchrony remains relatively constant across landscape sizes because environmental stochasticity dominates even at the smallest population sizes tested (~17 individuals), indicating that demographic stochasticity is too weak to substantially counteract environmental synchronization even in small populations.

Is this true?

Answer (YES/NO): NO